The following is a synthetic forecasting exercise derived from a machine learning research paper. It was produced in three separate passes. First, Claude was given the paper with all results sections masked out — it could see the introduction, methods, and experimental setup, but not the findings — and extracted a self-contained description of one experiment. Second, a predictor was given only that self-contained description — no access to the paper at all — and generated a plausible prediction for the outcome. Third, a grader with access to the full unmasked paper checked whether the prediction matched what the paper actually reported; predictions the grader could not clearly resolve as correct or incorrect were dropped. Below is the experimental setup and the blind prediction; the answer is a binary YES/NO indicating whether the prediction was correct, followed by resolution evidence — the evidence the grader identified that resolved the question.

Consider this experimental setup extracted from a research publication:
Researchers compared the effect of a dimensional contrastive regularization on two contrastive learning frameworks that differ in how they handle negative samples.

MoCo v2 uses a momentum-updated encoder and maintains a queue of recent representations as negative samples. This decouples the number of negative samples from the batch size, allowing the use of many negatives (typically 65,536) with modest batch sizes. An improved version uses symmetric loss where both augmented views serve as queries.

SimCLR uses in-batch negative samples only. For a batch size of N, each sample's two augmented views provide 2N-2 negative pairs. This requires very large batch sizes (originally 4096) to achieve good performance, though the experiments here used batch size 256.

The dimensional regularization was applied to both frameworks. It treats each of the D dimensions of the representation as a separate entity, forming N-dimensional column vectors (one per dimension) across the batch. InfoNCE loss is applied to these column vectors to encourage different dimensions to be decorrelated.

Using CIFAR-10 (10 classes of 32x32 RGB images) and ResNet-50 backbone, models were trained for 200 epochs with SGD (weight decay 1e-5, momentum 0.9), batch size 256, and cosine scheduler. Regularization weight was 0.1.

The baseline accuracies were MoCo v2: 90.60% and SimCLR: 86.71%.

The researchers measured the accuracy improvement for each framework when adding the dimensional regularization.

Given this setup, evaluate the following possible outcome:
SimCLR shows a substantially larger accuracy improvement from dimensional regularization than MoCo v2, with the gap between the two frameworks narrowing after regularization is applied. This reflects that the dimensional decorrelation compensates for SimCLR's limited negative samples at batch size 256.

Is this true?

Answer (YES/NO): YES